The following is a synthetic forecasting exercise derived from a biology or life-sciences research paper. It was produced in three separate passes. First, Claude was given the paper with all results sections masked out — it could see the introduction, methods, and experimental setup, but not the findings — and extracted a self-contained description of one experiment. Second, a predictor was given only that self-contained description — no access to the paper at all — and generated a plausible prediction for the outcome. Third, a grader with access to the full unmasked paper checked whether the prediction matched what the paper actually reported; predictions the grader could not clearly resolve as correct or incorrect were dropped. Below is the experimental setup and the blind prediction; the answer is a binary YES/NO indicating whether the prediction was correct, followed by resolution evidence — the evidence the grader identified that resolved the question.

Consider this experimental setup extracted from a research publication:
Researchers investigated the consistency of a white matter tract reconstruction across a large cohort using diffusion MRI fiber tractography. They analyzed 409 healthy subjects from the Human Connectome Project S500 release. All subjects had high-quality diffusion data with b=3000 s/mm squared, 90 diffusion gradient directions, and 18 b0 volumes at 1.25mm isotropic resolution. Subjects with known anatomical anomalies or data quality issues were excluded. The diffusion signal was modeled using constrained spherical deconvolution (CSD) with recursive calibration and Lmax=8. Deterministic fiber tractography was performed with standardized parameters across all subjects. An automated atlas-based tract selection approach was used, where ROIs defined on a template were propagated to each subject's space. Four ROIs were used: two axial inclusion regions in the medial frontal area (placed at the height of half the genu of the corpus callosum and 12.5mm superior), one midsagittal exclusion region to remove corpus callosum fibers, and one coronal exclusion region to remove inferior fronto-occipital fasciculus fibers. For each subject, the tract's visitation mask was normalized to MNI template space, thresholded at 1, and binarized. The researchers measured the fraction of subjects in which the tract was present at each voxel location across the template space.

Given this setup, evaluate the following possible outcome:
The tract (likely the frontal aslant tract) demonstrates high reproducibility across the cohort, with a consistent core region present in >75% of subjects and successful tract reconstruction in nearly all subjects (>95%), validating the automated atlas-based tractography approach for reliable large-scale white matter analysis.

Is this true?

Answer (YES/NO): NO